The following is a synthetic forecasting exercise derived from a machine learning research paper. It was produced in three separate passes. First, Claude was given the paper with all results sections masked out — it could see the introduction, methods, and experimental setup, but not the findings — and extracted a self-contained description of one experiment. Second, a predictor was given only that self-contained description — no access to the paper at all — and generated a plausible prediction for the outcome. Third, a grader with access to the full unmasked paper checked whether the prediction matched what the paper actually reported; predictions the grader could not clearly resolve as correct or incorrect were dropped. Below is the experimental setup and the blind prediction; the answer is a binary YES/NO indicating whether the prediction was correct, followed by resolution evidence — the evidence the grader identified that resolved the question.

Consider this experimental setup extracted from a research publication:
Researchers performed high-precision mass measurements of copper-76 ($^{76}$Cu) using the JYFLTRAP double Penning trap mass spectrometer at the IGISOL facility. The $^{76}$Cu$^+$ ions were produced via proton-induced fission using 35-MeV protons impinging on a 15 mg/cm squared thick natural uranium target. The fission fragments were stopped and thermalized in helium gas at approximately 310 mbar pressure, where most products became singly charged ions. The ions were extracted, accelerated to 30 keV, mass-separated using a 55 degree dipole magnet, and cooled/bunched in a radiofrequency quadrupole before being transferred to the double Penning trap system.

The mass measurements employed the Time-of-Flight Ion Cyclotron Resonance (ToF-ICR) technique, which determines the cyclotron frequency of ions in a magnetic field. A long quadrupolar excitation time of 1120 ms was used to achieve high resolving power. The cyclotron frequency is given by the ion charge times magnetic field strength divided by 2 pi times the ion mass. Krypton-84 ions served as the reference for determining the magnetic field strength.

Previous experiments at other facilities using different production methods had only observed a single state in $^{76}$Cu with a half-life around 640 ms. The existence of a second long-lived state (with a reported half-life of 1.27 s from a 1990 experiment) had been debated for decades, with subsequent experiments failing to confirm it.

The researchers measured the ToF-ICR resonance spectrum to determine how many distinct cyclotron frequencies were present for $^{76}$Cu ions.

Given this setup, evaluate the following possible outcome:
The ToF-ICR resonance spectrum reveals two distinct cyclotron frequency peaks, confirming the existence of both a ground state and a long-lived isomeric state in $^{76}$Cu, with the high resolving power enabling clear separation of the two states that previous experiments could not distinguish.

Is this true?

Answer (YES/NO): YES